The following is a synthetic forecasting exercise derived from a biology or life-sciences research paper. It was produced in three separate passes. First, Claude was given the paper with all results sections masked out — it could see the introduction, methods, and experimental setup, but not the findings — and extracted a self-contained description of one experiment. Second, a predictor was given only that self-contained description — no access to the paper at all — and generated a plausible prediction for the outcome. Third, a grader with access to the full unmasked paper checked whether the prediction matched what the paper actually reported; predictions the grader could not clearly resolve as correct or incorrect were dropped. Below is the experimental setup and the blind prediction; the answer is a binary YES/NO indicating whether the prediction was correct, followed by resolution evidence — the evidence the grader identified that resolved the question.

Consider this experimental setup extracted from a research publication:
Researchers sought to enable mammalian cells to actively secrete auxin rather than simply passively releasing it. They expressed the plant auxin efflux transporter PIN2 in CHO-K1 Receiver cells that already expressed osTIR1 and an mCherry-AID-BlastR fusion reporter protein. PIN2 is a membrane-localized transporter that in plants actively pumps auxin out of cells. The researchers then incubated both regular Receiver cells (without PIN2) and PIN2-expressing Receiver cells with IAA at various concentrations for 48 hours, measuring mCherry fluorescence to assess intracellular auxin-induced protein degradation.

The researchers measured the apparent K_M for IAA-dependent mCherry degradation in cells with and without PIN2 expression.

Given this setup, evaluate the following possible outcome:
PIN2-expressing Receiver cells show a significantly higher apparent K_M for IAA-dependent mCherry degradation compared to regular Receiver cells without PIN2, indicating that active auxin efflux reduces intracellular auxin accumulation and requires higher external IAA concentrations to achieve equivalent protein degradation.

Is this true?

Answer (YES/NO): NO